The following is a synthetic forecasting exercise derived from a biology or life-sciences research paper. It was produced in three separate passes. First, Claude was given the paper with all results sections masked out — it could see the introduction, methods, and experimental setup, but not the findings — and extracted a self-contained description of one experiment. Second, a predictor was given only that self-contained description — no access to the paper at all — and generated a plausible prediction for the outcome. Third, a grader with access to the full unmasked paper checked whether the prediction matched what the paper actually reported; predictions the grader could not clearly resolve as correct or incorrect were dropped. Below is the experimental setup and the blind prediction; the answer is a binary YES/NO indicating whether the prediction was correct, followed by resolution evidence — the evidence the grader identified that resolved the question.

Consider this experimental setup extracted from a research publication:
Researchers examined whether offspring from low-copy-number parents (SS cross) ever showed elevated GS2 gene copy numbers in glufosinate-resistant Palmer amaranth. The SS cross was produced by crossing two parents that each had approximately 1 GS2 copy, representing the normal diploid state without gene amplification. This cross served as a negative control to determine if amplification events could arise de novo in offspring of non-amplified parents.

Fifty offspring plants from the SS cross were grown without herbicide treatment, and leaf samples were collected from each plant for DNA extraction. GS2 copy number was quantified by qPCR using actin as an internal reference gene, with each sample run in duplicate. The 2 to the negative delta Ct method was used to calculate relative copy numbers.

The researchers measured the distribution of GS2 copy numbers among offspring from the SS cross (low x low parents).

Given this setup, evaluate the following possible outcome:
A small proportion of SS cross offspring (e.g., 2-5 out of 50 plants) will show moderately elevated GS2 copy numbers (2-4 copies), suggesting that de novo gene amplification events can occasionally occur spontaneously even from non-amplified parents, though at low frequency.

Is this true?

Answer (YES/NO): NO